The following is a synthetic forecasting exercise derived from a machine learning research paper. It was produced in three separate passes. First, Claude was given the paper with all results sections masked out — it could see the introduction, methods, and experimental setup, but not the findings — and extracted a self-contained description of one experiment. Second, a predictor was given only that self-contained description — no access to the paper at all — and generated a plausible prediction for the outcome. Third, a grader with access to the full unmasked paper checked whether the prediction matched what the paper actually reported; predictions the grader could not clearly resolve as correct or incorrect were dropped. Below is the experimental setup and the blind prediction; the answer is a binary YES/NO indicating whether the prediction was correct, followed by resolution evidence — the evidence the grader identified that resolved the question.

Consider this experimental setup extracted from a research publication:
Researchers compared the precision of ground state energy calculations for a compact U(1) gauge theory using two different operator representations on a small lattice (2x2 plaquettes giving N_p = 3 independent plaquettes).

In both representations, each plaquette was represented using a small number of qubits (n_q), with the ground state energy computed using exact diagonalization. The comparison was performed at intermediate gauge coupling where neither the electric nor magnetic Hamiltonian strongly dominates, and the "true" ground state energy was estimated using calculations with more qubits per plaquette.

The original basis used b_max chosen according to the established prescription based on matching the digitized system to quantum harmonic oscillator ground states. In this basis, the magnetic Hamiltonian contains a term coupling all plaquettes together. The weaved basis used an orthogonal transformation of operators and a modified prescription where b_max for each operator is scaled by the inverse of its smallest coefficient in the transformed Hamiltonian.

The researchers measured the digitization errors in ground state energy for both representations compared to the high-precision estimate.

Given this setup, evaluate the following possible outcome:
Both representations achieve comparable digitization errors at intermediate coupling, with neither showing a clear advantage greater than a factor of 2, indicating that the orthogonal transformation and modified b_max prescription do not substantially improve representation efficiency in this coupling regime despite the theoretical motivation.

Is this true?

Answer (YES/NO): YES